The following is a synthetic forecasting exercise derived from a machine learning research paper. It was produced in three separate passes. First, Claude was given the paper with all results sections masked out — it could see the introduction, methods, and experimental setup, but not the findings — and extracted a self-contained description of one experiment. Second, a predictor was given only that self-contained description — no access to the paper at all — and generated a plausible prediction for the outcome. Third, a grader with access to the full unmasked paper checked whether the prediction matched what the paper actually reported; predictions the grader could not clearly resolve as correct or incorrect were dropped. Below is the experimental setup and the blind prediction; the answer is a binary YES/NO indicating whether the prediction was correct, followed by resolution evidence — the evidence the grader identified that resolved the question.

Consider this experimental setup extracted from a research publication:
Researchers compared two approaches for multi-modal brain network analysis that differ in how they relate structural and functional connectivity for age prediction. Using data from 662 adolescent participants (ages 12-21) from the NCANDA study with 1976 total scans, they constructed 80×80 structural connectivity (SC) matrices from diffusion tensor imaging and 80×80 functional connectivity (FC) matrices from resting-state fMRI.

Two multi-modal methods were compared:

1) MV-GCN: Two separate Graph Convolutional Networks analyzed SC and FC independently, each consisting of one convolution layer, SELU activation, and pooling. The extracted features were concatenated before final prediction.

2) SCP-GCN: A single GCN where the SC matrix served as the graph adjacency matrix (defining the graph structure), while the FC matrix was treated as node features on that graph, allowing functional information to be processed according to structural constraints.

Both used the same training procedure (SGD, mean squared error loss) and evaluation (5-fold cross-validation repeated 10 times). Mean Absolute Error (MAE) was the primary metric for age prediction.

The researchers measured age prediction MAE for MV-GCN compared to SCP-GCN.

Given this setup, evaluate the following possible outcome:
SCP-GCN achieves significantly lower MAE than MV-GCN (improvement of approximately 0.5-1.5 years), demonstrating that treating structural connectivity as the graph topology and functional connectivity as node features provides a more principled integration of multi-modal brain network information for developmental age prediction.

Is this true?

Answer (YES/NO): NO